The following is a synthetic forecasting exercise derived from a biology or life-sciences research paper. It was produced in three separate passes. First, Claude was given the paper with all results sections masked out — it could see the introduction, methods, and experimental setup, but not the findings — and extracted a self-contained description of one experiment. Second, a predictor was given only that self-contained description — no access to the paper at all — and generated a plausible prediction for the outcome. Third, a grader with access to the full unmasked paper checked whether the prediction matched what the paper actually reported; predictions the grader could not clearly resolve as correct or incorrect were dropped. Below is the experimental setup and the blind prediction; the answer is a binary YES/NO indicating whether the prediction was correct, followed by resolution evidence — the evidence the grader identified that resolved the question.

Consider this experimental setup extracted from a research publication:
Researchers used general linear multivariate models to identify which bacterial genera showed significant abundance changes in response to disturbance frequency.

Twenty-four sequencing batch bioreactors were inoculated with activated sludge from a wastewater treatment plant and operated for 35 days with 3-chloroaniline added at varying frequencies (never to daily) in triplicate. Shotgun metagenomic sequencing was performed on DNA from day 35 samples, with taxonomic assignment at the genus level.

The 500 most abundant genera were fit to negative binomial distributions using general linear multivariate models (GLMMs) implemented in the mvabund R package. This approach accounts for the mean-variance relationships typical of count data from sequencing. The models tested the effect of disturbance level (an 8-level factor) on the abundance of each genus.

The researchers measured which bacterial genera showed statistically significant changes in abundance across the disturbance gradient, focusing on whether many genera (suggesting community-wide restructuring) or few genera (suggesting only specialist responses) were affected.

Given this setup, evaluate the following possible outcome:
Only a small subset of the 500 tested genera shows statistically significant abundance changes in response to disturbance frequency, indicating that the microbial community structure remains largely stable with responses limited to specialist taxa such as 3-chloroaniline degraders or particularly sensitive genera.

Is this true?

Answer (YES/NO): NO